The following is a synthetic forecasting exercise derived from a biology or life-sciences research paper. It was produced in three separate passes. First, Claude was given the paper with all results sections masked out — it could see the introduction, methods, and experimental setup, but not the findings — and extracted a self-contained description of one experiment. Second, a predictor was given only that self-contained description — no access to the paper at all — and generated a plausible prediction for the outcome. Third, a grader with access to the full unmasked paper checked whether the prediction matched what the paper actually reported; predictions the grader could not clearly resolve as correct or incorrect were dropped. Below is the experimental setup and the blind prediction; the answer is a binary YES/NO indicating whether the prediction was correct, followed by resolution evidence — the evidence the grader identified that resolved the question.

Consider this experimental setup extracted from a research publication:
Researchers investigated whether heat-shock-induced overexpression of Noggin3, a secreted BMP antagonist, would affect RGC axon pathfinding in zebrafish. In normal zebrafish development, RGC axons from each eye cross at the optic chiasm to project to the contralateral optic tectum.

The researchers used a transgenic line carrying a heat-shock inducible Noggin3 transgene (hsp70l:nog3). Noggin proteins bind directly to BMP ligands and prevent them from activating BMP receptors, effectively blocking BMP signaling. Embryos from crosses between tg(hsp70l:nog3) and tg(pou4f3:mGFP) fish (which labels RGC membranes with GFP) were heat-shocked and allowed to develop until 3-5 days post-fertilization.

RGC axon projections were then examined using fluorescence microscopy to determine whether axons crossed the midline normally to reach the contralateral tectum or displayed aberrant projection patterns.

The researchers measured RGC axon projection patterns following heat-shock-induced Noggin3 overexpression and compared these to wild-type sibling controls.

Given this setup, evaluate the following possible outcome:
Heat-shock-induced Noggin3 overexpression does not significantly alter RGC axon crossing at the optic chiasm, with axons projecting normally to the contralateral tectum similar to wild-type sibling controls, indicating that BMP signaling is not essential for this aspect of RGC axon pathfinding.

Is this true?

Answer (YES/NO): YES